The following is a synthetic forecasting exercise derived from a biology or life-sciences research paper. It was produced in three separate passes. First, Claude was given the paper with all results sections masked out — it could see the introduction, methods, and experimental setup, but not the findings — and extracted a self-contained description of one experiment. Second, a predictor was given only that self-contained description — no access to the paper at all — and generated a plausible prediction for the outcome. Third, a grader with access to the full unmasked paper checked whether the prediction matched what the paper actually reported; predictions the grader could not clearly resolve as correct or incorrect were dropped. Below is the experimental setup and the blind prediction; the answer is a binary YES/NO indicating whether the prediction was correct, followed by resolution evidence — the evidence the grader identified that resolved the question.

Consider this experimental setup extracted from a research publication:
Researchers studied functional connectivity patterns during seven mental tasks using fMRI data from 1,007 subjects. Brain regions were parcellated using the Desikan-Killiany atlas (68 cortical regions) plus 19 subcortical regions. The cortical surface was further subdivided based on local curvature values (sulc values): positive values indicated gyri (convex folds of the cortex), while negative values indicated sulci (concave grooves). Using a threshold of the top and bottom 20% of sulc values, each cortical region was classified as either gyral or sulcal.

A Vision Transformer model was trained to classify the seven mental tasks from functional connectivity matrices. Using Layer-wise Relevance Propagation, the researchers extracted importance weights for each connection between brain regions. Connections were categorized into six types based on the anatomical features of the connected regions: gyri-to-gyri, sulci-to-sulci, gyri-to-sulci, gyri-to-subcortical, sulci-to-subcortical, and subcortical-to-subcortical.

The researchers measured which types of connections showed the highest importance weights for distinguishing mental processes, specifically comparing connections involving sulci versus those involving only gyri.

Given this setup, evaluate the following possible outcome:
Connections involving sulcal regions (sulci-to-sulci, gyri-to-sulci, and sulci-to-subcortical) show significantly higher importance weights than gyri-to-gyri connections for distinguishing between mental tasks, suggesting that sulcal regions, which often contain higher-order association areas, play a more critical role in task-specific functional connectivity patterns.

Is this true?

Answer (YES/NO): YES